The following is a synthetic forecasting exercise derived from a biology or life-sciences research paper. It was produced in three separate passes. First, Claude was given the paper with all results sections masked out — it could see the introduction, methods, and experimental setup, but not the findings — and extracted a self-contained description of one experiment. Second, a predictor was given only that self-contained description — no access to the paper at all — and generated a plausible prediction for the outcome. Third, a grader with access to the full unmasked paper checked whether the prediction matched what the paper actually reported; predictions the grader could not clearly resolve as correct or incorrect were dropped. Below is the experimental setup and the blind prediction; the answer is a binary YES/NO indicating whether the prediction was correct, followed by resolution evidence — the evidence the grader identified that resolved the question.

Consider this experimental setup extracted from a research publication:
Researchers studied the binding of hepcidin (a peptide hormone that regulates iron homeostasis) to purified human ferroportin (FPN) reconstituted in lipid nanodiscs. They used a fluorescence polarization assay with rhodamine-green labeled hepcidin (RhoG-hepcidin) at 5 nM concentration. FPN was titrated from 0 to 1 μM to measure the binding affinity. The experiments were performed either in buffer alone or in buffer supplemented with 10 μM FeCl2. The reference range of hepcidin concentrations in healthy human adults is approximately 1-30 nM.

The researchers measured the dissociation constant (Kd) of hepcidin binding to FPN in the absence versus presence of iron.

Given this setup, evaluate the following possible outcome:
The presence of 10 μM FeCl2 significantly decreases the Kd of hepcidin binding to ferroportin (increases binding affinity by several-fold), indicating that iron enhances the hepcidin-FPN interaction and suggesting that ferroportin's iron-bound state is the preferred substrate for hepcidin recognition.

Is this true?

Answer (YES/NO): YES